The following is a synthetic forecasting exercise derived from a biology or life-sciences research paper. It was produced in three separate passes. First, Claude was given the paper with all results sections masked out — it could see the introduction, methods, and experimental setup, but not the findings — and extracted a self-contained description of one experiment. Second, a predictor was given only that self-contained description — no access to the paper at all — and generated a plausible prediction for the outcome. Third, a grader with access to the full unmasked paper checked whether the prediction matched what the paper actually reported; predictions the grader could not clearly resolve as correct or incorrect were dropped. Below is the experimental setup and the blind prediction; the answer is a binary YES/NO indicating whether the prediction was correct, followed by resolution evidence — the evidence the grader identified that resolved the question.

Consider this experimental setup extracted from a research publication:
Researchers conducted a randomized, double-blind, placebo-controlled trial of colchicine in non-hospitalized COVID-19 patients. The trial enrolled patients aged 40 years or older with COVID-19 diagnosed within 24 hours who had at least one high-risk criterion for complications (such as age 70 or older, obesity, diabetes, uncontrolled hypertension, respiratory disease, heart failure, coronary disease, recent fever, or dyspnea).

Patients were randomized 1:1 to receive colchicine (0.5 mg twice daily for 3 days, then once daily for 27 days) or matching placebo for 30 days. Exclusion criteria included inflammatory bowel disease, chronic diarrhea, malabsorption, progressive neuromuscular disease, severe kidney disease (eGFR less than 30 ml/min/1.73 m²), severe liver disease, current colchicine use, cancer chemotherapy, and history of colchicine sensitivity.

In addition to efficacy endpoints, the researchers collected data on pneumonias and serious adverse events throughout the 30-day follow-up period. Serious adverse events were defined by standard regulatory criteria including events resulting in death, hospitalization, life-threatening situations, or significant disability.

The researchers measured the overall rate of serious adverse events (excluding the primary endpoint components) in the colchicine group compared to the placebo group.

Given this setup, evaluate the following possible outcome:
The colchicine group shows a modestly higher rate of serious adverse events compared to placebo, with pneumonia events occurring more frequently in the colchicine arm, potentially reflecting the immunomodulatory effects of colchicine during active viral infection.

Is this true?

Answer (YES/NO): NO